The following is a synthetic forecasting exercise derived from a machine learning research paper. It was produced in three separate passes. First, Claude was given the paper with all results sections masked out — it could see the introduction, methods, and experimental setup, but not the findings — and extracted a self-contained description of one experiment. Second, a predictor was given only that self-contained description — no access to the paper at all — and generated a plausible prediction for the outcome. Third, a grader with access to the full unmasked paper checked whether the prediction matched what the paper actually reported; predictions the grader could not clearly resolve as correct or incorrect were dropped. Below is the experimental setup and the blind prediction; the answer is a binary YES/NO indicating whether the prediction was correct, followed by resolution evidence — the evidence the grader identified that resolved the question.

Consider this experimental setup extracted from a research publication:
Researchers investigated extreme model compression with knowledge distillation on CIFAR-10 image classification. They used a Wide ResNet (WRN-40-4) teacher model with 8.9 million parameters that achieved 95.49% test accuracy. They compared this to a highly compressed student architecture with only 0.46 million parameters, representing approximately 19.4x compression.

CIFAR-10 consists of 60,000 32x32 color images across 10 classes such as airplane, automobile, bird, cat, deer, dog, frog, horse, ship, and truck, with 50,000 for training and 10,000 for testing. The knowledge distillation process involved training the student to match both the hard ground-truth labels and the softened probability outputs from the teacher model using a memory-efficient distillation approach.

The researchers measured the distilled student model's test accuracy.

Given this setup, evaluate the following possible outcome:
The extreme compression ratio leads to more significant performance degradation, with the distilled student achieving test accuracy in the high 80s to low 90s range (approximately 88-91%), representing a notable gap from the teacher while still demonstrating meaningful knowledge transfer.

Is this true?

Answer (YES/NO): NO